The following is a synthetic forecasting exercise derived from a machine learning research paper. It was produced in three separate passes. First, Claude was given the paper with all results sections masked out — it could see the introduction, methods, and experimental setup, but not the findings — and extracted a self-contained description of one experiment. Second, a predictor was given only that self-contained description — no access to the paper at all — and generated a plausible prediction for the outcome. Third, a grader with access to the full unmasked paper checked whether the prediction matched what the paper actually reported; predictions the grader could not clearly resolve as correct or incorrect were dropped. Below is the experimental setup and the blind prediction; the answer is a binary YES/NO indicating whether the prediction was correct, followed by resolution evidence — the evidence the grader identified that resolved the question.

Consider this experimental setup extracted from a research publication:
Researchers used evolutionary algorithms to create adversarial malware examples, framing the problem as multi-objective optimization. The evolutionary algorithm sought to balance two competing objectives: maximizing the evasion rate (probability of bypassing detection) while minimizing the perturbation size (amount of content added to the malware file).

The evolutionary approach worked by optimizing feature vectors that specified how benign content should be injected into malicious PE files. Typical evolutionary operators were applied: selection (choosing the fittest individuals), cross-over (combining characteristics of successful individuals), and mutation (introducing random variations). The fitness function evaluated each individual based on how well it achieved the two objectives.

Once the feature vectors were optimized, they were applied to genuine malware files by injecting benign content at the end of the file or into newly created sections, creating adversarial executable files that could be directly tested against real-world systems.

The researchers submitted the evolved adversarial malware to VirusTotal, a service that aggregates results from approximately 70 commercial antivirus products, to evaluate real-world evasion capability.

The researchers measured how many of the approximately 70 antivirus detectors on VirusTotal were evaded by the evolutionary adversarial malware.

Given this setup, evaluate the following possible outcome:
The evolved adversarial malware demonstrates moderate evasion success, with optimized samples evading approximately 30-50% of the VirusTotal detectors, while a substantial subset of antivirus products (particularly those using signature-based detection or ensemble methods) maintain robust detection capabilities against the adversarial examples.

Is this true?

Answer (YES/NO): NO